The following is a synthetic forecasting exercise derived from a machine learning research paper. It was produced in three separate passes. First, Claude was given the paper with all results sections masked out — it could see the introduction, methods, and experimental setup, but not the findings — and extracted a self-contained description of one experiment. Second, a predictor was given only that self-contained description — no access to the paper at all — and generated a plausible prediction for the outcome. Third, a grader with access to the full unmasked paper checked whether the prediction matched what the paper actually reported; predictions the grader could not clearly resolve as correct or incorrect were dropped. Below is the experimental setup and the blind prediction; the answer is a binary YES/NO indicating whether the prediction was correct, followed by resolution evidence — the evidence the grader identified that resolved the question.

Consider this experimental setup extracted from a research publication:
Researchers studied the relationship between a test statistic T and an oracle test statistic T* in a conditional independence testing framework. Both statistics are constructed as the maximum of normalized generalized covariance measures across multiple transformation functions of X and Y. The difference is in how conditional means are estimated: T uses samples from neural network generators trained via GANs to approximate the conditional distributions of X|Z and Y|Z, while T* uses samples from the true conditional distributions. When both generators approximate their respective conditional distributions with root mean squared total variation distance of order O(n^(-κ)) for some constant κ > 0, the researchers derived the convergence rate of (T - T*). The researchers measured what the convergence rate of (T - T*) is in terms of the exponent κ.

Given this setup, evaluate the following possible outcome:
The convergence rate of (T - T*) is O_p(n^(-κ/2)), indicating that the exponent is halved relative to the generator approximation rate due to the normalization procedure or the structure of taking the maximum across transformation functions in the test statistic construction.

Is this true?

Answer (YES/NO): NO